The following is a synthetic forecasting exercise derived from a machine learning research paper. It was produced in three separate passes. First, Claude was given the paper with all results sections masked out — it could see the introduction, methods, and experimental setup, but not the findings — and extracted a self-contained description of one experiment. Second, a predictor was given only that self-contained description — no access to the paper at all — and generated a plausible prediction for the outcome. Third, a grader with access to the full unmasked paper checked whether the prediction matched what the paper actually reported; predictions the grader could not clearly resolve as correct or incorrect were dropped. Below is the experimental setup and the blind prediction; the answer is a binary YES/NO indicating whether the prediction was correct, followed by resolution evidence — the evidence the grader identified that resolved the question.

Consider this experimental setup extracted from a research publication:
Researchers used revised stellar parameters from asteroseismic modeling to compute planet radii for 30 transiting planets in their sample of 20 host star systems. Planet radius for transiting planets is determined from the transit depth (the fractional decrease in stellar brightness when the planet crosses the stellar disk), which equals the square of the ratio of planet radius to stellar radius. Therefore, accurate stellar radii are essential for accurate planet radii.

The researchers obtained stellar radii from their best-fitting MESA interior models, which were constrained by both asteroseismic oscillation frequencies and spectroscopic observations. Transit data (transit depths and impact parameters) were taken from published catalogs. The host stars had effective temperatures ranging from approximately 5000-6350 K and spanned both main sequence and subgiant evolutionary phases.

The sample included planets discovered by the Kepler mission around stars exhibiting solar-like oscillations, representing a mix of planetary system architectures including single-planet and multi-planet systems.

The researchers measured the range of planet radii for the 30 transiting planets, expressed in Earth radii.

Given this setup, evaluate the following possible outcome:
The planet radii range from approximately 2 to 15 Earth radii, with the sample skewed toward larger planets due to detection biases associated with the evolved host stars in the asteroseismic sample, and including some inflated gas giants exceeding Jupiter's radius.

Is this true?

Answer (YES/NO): NO